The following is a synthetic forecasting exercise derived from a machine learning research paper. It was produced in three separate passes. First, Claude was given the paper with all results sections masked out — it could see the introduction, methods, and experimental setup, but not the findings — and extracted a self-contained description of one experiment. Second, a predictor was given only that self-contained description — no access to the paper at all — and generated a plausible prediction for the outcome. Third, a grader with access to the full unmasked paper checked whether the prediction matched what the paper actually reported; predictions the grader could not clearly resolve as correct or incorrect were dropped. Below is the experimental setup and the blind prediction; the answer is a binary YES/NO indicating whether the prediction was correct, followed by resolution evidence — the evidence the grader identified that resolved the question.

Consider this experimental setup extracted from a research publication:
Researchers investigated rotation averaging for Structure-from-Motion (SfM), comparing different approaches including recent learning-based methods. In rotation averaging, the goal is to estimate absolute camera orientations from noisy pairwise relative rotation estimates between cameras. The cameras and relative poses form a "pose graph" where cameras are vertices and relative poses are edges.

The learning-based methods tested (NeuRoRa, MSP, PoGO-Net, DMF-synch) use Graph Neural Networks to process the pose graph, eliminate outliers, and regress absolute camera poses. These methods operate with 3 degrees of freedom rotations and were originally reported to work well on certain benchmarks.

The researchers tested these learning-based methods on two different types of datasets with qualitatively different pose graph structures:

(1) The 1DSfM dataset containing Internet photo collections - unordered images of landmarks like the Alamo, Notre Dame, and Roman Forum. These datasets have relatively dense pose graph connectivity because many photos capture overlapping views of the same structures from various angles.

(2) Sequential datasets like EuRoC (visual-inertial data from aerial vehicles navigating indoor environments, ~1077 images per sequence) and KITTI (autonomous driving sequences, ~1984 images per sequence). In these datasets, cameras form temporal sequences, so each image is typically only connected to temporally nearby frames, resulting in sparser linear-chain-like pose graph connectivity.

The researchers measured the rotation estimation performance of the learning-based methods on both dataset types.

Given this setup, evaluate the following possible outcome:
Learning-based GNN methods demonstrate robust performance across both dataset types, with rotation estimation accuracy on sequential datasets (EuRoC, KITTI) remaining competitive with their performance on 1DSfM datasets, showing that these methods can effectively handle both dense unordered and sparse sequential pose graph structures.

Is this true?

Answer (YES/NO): NO